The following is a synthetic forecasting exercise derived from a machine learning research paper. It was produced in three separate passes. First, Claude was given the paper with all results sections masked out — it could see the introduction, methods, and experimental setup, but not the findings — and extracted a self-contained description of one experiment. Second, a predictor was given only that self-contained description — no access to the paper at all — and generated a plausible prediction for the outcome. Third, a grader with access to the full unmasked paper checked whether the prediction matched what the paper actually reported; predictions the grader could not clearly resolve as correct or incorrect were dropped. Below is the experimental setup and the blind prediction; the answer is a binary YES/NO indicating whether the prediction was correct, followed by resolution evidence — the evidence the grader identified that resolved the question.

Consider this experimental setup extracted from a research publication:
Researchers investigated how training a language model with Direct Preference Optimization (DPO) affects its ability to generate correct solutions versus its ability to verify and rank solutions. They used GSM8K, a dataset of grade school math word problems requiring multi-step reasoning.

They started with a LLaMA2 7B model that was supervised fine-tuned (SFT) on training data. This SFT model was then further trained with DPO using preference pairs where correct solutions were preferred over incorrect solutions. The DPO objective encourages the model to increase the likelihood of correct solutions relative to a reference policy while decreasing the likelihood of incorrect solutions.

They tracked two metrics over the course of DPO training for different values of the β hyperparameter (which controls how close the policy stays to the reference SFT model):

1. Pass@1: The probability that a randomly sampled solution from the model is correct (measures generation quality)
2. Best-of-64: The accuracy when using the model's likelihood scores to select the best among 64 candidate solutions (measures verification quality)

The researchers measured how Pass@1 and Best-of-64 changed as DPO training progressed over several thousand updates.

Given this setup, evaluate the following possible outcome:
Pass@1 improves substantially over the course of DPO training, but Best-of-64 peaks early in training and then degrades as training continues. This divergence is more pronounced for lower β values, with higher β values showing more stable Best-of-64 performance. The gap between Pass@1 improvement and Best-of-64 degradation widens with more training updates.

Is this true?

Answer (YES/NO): NO